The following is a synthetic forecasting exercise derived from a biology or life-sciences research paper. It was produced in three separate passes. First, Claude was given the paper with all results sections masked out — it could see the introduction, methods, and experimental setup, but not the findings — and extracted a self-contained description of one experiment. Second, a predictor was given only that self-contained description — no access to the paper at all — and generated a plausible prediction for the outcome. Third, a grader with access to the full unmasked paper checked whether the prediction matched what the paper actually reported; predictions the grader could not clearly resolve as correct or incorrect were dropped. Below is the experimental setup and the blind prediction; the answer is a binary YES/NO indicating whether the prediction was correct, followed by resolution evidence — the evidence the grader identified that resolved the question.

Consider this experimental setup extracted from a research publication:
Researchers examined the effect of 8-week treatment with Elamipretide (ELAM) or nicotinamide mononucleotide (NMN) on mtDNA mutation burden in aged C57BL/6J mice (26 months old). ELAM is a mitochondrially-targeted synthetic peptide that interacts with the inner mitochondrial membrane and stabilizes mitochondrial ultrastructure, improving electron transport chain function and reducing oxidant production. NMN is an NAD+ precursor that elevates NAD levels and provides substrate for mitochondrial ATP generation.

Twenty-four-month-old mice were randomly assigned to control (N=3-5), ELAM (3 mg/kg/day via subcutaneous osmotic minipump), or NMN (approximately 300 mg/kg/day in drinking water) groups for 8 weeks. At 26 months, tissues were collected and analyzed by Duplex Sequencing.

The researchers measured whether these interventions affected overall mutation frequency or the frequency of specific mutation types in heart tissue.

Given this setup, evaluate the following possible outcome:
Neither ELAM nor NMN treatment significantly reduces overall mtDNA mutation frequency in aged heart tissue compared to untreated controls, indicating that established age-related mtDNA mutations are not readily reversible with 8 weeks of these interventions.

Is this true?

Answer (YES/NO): YES